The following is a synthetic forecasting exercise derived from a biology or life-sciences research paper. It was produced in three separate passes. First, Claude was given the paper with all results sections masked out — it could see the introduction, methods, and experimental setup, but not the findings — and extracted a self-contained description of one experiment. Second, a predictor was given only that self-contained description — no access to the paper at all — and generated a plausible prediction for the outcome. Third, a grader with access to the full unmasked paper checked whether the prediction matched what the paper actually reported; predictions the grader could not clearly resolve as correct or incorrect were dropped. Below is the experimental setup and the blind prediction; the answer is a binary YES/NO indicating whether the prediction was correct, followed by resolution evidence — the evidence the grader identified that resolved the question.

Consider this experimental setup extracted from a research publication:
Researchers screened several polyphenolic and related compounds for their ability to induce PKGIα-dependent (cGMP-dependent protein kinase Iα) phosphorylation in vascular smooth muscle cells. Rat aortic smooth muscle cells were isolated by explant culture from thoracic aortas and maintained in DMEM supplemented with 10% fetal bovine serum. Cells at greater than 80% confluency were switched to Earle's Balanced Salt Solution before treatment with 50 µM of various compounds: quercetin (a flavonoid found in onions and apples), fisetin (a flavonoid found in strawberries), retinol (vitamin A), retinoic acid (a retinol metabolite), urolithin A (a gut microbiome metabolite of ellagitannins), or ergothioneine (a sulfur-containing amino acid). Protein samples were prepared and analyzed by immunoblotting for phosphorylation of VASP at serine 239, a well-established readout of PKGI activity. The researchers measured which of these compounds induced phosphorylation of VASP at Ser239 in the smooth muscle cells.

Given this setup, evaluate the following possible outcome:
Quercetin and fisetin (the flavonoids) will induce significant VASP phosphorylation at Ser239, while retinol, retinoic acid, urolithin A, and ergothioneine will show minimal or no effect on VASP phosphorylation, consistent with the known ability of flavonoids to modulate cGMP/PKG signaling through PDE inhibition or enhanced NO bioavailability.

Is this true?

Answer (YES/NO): NO